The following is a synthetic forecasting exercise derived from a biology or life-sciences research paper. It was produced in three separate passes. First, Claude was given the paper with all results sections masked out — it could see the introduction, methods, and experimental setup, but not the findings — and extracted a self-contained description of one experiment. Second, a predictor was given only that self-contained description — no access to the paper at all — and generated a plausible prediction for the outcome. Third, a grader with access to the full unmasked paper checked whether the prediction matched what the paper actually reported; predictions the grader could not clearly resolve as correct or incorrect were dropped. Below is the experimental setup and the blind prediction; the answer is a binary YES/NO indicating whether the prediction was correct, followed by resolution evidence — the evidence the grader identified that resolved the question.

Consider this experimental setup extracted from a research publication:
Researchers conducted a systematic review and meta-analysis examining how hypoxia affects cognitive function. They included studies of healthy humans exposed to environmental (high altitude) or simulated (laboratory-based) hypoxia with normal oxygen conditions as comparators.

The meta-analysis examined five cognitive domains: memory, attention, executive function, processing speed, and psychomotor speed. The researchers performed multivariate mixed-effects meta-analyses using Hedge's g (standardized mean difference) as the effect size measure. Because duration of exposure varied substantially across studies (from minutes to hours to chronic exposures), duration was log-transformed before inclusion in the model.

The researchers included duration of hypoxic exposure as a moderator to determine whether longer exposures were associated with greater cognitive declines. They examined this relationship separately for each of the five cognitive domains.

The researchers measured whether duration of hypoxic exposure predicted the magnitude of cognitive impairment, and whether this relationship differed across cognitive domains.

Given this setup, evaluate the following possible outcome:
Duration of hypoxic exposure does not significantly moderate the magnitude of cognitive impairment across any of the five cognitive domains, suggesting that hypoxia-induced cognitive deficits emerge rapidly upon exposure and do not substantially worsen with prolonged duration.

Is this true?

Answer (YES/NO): NO